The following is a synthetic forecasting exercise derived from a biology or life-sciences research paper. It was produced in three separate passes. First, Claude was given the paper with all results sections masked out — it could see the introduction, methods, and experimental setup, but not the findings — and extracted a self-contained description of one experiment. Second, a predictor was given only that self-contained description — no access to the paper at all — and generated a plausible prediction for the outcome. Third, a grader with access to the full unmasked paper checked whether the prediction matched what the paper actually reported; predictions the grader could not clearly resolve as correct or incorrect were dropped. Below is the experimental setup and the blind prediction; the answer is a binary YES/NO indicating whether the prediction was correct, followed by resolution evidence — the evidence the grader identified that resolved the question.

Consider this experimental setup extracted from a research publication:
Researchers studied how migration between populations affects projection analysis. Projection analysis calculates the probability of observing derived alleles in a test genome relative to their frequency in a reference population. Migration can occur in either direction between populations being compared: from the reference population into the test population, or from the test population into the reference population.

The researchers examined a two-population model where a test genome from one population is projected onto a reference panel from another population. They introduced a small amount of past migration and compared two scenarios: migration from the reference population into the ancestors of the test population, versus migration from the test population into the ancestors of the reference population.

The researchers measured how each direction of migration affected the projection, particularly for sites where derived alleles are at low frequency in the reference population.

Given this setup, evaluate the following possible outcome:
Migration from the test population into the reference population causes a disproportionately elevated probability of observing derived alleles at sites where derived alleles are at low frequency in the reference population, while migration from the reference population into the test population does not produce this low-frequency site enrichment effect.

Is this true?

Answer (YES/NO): YES